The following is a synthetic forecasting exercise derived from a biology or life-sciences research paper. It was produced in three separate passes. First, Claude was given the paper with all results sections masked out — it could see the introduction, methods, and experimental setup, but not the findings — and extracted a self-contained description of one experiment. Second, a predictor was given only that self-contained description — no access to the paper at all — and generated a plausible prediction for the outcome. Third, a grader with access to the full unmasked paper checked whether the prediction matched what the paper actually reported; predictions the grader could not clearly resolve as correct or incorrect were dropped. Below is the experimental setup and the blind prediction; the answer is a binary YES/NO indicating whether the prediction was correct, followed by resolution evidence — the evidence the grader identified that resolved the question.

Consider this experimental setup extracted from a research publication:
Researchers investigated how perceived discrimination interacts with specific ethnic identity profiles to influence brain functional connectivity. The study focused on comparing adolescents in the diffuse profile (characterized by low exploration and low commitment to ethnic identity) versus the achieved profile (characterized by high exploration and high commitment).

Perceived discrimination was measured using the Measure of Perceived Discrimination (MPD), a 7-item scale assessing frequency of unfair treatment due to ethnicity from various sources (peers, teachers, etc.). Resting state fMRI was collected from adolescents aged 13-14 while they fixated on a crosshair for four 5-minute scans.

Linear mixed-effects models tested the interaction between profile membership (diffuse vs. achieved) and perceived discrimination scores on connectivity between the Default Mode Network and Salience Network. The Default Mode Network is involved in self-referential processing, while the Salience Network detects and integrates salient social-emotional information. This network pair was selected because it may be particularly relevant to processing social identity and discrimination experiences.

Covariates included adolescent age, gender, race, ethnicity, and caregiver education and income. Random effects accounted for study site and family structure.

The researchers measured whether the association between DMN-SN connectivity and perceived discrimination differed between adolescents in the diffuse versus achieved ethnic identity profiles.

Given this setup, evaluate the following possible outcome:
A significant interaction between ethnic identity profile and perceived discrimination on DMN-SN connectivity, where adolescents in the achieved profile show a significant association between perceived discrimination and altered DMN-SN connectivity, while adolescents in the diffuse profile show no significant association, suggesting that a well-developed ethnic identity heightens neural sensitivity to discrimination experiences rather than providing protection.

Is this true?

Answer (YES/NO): NO